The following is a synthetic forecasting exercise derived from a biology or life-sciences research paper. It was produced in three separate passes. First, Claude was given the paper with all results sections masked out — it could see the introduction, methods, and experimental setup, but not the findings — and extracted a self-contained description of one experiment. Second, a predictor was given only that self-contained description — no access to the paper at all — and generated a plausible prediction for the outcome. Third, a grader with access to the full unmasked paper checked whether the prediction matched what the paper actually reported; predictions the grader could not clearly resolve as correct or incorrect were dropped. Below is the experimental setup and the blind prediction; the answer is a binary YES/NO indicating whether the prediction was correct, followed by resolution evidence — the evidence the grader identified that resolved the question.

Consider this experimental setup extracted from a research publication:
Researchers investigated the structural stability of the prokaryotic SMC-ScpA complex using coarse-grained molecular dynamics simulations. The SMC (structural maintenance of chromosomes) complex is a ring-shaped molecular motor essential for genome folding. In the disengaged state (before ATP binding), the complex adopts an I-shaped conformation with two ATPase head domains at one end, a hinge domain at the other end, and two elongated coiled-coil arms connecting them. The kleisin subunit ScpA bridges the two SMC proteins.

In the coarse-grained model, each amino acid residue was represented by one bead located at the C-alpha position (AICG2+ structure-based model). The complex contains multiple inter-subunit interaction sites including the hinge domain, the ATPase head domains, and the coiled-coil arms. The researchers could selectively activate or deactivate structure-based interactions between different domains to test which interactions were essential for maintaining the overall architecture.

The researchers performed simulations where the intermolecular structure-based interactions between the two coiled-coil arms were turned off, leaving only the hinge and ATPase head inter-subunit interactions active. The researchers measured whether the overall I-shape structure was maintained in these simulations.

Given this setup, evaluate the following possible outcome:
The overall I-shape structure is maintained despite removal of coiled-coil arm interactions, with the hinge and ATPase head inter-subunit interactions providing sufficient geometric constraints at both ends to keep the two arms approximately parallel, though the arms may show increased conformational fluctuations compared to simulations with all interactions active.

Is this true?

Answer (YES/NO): YES